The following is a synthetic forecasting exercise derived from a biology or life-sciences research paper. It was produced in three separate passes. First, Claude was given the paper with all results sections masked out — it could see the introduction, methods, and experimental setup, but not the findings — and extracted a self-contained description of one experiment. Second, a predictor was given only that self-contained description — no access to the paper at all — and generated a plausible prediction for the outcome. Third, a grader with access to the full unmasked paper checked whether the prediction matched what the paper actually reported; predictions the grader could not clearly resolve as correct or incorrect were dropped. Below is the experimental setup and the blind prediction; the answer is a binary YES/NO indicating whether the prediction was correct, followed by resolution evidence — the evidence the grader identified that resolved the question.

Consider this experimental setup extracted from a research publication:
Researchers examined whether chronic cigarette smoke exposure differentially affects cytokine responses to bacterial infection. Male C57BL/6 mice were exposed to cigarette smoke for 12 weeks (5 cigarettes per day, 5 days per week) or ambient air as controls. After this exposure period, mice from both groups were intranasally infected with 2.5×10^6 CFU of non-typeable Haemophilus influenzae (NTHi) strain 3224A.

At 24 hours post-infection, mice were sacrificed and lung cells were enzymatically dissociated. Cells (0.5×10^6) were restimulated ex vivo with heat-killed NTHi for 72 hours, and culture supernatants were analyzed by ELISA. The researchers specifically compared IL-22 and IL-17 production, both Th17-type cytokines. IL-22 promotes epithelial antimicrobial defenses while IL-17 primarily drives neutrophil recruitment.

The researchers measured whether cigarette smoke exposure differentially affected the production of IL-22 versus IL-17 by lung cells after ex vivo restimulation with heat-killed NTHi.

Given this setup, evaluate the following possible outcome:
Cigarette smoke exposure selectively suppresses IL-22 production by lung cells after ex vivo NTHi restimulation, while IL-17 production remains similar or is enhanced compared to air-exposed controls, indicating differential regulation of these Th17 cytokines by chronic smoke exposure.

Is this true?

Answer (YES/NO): YES